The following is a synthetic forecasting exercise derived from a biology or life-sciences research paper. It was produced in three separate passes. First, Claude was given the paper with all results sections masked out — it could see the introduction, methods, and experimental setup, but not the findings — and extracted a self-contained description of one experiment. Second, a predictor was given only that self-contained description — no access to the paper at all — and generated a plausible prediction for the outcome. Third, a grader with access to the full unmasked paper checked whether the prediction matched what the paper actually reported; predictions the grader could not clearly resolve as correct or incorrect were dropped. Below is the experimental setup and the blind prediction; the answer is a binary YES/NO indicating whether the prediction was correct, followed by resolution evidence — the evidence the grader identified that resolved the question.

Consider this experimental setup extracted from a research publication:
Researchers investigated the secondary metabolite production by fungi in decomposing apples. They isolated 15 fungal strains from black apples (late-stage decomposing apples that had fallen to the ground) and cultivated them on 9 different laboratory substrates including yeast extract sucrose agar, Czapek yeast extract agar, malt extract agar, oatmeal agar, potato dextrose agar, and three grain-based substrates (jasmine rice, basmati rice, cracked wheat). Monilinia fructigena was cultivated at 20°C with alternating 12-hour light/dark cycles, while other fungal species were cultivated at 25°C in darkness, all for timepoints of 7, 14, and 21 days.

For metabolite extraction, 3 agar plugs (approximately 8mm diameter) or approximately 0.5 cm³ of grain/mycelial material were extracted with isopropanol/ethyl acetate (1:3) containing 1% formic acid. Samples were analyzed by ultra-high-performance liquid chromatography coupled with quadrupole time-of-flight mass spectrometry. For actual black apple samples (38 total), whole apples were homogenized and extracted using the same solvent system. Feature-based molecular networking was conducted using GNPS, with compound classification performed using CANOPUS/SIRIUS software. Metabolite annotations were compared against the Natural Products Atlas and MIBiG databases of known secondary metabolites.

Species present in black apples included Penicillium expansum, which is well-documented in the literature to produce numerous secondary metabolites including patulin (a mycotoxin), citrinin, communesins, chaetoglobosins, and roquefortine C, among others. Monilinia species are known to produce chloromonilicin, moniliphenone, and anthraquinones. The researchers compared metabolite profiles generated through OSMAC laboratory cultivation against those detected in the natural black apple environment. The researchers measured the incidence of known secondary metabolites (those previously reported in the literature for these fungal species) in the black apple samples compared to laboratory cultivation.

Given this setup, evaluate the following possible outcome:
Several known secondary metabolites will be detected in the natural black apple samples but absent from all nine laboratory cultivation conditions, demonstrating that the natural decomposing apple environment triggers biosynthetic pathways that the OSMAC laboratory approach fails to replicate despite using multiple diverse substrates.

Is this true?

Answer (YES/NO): YES